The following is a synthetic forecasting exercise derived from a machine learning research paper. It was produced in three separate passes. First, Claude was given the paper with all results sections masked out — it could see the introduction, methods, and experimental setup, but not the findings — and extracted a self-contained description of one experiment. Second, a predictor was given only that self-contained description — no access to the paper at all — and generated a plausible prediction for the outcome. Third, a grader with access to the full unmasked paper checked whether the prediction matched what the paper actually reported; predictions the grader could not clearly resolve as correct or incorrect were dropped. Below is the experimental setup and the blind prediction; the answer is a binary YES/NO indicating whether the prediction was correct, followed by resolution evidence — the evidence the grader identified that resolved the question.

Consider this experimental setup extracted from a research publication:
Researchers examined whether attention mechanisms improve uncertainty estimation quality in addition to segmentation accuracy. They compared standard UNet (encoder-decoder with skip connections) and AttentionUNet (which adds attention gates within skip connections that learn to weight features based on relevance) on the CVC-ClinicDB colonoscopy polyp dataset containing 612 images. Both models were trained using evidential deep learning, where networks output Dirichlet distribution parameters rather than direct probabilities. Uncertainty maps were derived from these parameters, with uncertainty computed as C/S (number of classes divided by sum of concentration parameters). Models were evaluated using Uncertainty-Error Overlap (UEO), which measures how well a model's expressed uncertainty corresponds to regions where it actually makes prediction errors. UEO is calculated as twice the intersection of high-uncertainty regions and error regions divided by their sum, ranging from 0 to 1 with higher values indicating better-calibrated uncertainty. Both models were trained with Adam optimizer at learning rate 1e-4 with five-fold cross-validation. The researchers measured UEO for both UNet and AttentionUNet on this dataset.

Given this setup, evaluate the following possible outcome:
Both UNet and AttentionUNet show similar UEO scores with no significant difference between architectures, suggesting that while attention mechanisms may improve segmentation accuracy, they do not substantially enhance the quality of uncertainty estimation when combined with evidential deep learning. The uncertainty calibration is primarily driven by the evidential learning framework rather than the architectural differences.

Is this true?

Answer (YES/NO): NO